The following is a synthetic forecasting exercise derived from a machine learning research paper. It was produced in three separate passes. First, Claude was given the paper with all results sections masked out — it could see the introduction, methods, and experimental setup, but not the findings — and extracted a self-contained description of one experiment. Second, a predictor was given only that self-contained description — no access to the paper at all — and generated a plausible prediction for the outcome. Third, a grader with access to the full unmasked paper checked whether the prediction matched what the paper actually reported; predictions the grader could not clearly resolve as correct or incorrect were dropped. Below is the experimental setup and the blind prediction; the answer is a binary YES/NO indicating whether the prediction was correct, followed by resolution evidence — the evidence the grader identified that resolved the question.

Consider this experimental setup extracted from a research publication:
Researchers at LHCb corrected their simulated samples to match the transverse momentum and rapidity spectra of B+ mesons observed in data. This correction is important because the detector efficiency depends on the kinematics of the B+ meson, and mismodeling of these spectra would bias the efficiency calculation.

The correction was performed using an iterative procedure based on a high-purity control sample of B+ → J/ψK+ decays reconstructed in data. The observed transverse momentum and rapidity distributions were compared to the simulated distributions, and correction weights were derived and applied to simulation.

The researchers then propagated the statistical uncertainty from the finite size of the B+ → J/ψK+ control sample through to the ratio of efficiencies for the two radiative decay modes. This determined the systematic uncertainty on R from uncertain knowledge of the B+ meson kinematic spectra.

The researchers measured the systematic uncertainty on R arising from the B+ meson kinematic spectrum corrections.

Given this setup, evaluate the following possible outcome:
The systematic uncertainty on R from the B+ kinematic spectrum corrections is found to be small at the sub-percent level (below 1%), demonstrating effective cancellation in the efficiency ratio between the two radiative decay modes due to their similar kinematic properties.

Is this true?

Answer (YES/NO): YES